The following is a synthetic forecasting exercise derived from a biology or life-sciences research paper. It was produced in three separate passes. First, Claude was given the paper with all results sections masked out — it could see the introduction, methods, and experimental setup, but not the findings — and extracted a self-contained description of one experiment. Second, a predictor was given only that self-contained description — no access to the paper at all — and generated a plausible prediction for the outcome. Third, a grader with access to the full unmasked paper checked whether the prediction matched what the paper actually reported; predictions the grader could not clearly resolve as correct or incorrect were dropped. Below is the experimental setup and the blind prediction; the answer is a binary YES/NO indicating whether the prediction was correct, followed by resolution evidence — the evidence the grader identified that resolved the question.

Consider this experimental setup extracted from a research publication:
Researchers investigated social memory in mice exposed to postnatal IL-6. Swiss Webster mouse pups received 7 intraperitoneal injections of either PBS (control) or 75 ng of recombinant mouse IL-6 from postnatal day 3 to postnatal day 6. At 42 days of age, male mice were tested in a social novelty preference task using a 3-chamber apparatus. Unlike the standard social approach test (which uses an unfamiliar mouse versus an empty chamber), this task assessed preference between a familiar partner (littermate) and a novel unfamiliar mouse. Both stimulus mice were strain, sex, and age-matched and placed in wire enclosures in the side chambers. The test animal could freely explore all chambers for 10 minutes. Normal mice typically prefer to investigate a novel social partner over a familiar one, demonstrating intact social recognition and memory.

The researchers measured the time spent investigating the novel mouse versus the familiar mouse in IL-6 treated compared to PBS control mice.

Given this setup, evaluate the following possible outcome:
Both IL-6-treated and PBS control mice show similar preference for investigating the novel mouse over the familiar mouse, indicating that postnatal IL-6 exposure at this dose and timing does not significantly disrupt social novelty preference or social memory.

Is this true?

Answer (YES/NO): NO